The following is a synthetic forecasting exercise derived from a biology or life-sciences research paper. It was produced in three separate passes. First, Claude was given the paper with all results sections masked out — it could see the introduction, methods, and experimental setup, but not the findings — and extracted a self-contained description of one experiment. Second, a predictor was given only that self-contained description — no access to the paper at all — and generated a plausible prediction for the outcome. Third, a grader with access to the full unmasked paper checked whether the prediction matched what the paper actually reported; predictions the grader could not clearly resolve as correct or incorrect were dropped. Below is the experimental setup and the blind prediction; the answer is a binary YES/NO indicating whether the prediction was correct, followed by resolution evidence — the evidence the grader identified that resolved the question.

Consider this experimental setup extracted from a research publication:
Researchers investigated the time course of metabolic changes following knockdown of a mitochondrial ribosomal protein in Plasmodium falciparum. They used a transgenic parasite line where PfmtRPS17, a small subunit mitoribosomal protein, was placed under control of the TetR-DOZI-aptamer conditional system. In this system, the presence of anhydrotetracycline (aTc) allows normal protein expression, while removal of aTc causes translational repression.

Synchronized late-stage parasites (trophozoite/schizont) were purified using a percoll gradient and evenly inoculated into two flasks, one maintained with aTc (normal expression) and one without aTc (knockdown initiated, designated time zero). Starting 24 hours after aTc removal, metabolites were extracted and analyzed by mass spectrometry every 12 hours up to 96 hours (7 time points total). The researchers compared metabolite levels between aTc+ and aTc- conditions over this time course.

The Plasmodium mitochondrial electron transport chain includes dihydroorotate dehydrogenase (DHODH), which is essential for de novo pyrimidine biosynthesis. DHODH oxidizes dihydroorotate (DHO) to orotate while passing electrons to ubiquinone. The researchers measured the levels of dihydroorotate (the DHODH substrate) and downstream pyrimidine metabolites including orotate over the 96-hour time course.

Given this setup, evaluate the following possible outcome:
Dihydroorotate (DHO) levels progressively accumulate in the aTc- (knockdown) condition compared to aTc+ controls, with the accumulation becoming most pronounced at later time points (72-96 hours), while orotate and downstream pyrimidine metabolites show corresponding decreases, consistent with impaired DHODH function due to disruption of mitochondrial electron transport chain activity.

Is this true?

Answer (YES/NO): YES